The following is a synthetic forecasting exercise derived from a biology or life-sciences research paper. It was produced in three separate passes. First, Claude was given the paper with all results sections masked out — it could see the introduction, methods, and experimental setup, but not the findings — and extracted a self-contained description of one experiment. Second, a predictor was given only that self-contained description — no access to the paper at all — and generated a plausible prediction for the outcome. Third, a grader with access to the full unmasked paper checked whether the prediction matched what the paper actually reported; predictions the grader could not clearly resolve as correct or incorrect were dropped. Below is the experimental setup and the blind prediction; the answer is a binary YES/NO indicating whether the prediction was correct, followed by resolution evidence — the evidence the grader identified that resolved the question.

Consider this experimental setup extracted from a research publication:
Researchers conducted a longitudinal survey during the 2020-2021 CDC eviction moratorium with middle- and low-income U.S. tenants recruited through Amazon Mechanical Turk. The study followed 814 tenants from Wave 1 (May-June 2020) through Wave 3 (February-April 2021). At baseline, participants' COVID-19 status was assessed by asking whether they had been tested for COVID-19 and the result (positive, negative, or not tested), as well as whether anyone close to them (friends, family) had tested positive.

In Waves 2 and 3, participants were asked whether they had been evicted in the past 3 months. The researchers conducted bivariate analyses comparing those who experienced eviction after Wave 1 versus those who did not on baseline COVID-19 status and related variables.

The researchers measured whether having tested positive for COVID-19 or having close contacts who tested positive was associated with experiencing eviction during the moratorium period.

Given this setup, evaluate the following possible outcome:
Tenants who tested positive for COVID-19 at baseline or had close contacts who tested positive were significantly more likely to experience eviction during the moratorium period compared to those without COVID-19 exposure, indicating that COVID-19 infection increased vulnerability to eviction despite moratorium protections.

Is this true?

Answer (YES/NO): NO